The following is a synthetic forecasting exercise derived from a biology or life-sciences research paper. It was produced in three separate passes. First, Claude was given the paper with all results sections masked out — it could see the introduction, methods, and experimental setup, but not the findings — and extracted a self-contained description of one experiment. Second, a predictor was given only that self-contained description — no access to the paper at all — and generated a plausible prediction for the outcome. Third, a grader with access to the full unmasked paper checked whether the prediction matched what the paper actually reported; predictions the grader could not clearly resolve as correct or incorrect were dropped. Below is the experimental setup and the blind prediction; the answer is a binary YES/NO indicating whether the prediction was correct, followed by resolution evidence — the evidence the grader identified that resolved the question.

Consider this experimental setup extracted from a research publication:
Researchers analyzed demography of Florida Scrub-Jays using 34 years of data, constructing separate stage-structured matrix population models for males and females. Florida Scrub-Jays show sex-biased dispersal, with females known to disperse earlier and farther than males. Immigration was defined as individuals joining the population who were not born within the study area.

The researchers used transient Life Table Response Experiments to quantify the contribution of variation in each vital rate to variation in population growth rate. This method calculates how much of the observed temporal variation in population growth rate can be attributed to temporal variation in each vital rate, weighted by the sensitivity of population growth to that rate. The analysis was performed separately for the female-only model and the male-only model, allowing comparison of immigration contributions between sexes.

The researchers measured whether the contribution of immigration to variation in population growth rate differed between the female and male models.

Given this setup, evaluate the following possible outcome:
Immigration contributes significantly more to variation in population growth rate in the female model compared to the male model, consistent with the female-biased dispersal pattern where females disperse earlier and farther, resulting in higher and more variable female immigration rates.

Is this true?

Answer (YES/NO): NO